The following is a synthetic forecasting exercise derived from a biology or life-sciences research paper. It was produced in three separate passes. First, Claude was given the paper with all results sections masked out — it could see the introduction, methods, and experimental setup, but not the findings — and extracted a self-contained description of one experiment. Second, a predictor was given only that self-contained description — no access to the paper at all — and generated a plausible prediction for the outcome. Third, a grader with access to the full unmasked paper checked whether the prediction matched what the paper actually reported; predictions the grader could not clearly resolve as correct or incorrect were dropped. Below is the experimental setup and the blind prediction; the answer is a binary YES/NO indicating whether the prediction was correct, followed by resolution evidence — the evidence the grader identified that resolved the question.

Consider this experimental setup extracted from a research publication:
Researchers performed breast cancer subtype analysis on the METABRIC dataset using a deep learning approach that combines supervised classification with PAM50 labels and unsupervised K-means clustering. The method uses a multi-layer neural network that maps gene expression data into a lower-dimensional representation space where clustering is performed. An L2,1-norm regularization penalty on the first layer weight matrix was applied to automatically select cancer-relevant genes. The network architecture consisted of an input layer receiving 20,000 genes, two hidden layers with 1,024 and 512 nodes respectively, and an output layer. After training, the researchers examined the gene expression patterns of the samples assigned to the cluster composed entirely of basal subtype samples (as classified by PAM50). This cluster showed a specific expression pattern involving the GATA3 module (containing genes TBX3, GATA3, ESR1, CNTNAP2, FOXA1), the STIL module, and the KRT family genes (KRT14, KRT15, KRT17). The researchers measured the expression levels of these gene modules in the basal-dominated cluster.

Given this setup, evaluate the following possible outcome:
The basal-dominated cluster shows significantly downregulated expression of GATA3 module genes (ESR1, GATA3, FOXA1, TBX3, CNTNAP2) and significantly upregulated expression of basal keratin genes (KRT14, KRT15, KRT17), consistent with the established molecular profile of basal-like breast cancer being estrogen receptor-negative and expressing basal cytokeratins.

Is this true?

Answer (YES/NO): YES